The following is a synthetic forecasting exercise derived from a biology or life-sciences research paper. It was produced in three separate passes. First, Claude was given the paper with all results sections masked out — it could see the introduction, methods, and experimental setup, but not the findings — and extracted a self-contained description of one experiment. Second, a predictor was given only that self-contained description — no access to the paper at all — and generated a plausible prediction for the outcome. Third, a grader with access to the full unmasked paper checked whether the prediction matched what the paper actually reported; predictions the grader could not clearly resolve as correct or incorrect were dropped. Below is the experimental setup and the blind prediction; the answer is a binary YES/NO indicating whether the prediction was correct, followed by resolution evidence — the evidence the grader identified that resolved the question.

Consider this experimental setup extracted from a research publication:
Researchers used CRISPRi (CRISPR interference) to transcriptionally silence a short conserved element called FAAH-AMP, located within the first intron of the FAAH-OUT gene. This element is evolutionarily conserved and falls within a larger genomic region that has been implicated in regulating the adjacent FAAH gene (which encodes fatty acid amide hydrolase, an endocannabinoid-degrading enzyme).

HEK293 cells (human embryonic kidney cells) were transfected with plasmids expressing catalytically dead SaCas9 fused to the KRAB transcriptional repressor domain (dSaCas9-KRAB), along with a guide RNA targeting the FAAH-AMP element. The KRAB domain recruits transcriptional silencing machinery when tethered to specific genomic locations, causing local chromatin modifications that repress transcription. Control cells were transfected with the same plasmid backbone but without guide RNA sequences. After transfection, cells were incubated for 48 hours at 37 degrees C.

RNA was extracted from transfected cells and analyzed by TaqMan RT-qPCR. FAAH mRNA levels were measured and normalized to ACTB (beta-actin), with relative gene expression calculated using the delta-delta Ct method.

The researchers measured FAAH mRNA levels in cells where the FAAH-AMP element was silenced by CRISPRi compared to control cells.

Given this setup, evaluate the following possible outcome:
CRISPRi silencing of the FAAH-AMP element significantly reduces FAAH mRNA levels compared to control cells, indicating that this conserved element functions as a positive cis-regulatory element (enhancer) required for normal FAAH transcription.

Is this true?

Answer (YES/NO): YES